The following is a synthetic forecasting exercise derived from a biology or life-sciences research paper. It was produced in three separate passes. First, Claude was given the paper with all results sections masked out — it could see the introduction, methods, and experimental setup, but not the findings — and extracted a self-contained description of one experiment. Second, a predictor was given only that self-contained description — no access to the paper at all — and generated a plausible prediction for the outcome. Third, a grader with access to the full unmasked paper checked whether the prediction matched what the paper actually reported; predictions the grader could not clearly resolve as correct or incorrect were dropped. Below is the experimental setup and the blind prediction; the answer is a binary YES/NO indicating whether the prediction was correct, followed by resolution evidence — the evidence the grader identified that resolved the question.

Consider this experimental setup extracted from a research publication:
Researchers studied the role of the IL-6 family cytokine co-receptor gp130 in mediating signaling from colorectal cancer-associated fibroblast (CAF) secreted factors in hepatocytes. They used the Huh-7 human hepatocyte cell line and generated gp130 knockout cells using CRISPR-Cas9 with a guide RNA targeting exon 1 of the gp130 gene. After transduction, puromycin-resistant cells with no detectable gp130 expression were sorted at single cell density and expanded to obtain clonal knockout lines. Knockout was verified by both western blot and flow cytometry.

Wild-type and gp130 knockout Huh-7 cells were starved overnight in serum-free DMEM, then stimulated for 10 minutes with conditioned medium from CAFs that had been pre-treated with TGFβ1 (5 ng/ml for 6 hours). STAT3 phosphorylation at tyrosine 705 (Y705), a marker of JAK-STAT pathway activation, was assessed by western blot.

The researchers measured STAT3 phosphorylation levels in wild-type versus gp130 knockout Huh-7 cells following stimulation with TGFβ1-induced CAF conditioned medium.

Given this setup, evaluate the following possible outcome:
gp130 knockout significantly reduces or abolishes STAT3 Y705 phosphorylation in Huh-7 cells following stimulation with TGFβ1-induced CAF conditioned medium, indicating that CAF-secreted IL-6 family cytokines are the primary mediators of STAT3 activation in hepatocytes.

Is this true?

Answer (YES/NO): YES